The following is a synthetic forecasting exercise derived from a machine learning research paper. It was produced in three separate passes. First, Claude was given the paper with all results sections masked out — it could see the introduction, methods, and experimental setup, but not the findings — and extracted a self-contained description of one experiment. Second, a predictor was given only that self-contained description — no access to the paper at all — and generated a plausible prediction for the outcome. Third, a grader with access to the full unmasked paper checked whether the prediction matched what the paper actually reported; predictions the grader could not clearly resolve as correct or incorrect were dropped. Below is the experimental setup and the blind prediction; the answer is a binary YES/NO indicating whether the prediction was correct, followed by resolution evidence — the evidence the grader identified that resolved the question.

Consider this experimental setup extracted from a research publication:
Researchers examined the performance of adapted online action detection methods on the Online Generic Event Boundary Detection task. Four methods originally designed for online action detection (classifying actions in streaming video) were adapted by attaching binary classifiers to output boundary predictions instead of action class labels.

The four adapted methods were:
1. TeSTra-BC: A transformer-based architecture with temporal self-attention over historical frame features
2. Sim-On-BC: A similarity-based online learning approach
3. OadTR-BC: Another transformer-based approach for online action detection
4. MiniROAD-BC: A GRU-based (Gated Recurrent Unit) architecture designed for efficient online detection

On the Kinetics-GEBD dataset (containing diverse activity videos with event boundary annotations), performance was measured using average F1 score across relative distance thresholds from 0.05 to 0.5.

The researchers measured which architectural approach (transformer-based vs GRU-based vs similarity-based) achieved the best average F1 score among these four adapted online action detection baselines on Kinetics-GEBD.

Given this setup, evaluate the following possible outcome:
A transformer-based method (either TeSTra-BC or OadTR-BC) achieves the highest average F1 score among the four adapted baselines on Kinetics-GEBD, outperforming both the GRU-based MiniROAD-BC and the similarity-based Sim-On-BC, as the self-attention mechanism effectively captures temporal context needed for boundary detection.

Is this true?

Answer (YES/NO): NO